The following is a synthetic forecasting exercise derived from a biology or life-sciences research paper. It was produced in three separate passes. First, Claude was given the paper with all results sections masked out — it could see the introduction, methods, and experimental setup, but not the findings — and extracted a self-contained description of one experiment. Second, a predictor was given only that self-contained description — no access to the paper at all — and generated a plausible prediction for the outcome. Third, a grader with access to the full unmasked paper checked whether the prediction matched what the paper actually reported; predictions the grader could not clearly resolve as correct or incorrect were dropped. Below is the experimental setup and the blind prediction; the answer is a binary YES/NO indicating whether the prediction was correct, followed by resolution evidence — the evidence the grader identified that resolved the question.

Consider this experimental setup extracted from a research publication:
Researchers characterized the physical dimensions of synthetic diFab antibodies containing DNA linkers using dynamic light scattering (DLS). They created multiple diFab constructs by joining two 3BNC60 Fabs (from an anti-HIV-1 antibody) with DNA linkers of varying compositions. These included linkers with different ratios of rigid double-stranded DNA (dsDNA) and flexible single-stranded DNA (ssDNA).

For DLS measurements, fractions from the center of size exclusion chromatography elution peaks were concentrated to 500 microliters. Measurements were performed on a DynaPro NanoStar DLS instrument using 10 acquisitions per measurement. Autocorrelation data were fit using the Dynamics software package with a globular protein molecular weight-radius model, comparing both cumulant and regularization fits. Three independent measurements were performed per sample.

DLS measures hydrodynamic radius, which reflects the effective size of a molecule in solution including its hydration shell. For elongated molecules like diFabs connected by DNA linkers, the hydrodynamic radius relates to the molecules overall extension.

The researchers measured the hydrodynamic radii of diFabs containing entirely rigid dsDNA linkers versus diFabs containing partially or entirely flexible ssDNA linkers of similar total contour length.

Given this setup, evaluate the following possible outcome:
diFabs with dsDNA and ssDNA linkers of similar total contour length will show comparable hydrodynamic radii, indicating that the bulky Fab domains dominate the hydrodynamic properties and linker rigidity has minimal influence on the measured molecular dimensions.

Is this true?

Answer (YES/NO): NO